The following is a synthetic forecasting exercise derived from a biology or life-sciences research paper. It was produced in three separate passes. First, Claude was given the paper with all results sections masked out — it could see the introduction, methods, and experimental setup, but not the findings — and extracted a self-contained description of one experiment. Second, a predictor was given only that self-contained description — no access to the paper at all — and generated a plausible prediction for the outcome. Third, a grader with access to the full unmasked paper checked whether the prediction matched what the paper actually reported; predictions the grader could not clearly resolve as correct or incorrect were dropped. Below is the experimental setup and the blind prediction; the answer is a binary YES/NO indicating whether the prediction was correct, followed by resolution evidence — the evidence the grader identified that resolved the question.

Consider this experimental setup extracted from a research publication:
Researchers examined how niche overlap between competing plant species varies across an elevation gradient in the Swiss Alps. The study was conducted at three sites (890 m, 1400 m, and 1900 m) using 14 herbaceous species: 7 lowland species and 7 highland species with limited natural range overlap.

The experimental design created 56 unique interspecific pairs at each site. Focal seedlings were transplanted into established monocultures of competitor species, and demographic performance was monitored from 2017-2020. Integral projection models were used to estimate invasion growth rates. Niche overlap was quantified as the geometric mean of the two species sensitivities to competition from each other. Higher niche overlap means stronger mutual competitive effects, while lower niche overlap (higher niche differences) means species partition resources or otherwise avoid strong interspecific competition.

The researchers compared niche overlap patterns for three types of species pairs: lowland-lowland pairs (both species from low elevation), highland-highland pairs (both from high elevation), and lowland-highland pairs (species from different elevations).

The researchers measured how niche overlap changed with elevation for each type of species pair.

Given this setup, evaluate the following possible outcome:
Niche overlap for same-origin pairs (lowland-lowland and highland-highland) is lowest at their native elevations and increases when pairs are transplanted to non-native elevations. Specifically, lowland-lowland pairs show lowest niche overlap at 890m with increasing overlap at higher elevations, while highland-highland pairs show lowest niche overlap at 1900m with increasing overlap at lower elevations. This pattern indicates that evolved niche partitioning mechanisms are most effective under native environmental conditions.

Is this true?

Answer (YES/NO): YES